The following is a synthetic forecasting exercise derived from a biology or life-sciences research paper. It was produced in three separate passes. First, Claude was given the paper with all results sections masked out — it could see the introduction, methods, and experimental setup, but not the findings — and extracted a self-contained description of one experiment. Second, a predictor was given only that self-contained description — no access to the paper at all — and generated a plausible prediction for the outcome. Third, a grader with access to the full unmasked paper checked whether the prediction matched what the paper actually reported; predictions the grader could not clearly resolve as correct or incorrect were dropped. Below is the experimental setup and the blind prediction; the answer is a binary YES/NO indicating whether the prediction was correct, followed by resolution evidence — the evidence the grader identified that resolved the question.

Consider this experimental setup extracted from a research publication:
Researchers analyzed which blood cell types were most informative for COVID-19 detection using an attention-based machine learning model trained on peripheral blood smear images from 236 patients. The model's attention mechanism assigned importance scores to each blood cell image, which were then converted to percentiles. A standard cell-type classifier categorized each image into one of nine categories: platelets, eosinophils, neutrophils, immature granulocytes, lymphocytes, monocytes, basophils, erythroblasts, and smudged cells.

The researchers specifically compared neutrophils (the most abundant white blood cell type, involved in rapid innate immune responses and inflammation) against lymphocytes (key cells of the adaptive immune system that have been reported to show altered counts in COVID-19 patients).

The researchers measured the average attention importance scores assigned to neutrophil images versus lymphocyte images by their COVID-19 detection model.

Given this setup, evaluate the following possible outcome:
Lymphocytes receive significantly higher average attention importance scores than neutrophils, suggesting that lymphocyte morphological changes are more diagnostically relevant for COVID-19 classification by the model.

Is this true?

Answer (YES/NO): NO